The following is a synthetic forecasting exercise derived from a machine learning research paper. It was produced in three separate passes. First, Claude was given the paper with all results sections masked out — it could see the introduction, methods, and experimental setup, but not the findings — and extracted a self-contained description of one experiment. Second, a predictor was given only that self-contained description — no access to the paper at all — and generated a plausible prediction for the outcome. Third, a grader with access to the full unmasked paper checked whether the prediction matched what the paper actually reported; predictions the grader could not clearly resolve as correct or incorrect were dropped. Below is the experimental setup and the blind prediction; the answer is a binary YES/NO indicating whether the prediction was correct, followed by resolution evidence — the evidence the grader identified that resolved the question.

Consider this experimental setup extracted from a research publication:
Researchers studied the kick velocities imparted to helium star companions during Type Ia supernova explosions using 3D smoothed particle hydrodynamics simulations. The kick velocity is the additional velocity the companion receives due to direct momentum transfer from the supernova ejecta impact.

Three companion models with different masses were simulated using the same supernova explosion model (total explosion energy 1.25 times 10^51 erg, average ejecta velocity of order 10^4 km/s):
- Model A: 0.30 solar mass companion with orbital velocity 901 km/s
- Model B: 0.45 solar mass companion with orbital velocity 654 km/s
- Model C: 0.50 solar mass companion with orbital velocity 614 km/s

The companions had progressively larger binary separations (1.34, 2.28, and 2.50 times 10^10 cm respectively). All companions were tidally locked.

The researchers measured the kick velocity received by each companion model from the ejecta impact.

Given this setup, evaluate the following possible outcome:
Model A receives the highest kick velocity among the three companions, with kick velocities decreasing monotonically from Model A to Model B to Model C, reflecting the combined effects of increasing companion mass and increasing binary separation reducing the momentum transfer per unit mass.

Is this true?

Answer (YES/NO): YES